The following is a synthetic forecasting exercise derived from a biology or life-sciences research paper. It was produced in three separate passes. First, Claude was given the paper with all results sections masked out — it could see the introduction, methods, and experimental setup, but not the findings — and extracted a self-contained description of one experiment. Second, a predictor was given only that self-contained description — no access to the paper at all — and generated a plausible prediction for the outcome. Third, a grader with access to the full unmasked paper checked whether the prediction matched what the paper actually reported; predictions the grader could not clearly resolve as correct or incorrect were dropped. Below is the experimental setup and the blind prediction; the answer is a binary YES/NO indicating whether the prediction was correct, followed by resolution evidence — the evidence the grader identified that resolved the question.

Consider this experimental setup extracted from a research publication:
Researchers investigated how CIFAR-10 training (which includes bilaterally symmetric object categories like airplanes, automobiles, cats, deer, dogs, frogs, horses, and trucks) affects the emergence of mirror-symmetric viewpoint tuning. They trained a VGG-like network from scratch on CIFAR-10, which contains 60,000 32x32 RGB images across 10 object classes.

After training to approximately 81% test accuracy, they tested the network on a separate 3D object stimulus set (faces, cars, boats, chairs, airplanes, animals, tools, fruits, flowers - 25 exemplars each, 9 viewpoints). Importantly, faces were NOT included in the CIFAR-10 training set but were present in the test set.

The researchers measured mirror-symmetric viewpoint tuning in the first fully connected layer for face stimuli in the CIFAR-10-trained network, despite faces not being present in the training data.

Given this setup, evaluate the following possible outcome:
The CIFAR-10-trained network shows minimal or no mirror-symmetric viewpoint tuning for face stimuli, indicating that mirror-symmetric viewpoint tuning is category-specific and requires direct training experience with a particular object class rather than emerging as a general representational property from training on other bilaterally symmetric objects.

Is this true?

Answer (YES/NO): NO